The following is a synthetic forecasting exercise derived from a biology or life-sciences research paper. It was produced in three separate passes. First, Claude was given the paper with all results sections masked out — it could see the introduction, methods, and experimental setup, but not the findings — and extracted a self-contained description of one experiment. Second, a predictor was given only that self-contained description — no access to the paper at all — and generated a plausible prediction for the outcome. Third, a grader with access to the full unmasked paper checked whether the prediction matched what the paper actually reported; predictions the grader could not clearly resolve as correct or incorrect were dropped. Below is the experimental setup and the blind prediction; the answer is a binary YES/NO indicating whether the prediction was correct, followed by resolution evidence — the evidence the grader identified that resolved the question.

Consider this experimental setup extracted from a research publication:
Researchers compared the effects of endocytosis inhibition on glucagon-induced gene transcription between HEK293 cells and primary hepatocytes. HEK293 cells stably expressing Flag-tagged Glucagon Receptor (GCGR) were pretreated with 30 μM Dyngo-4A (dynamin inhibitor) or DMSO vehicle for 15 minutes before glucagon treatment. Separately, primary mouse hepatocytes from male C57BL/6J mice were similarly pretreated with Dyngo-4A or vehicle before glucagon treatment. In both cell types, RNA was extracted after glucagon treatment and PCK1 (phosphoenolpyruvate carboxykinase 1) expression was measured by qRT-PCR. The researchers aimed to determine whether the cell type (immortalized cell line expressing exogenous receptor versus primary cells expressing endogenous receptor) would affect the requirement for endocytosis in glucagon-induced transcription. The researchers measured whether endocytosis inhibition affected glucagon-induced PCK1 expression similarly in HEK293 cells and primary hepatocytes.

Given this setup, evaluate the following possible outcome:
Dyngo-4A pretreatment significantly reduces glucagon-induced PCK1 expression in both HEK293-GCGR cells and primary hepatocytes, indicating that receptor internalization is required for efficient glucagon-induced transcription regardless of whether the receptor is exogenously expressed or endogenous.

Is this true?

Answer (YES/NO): YES